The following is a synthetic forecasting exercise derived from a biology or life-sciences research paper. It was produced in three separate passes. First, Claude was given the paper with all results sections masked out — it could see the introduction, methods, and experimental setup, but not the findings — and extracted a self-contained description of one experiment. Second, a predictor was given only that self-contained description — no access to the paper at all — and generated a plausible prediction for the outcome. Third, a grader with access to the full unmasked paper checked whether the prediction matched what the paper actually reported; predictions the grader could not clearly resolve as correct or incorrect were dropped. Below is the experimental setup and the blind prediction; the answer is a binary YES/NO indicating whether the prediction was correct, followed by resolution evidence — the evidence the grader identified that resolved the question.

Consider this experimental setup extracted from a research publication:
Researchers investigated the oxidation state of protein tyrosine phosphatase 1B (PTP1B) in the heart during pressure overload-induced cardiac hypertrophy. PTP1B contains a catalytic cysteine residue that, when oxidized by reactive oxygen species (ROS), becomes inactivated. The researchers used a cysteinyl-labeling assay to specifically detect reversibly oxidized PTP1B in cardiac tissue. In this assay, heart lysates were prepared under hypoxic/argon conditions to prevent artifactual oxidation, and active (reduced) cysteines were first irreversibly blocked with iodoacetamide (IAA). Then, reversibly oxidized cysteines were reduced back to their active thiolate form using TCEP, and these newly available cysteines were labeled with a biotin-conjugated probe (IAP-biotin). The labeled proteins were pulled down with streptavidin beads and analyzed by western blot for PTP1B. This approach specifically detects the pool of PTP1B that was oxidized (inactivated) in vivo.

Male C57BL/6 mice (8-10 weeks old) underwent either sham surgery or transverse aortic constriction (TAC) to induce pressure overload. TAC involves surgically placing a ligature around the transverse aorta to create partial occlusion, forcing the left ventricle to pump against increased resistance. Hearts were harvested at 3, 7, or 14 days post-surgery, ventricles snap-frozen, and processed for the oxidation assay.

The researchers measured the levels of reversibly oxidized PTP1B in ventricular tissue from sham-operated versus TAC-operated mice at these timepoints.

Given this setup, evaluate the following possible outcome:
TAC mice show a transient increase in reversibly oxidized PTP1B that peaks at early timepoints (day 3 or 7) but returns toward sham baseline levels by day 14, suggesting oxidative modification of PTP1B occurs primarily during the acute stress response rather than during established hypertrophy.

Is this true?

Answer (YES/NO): NO